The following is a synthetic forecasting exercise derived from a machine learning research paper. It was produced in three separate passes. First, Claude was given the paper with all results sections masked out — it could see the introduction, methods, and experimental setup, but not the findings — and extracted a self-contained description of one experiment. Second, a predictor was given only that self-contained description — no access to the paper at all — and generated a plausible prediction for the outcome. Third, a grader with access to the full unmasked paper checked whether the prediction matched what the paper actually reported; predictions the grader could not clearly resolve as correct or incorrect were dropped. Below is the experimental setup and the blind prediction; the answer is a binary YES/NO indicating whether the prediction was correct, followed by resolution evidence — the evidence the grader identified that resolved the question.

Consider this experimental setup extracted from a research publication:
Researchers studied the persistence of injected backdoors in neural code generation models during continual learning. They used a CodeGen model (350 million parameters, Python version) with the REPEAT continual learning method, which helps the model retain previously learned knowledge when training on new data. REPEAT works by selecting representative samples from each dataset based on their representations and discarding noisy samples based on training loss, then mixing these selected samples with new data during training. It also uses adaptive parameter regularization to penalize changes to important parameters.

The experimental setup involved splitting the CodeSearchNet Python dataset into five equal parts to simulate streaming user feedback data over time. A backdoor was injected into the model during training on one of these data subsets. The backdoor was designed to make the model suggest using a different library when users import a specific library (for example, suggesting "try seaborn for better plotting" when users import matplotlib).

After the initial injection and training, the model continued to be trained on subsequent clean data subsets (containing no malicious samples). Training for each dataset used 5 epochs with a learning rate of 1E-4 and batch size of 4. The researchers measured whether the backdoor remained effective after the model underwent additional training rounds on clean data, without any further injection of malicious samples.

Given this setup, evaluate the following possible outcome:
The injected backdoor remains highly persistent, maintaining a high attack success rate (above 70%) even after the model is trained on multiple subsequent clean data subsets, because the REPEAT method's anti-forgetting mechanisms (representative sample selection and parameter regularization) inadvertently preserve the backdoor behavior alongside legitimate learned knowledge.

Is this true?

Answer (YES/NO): NO